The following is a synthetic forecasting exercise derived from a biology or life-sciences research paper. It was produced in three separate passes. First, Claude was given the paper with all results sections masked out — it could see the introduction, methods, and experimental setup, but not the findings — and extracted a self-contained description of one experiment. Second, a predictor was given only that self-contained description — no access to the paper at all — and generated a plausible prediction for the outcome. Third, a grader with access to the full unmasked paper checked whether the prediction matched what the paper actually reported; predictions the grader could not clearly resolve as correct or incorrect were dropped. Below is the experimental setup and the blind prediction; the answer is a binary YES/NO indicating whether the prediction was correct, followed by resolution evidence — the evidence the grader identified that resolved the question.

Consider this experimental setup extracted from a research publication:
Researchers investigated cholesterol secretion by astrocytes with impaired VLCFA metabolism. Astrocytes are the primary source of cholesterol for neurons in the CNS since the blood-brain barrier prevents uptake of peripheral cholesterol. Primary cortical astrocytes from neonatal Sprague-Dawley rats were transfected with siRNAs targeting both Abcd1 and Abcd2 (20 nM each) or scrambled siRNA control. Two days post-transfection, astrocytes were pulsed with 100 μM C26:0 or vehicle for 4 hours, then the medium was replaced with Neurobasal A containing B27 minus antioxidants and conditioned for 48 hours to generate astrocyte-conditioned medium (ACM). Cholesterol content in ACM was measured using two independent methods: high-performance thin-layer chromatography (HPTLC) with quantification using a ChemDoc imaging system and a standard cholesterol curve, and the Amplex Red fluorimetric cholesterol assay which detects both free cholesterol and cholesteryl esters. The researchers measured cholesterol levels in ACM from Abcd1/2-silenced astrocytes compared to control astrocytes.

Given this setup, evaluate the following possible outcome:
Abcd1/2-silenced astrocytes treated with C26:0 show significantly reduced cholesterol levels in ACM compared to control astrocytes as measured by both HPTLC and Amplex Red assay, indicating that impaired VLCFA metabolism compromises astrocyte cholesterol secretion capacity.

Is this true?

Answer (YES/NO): NO